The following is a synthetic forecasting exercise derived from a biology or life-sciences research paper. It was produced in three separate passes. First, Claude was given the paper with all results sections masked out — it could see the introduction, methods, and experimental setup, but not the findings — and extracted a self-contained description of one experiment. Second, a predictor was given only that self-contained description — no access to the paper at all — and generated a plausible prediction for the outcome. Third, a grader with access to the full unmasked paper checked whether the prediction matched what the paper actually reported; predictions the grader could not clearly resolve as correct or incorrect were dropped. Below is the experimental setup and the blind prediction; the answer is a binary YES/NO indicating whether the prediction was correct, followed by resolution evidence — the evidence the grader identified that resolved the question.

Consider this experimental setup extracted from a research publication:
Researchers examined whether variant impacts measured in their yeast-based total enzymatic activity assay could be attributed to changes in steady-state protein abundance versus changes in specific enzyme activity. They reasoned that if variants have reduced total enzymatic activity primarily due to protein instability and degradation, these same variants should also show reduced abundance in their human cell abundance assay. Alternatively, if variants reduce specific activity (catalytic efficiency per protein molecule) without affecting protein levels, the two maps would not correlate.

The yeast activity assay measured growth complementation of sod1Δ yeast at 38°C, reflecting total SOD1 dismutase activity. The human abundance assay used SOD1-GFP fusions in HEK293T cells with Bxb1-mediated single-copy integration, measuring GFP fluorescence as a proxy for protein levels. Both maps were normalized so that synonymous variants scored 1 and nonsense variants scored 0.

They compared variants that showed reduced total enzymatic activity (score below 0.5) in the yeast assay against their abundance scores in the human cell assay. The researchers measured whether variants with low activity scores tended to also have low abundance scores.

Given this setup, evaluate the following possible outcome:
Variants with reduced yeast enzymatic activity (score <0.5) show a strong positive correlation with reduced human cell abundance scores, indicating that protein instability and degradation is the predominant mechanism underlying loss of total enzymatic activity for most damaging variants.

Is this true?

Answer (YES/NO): NO